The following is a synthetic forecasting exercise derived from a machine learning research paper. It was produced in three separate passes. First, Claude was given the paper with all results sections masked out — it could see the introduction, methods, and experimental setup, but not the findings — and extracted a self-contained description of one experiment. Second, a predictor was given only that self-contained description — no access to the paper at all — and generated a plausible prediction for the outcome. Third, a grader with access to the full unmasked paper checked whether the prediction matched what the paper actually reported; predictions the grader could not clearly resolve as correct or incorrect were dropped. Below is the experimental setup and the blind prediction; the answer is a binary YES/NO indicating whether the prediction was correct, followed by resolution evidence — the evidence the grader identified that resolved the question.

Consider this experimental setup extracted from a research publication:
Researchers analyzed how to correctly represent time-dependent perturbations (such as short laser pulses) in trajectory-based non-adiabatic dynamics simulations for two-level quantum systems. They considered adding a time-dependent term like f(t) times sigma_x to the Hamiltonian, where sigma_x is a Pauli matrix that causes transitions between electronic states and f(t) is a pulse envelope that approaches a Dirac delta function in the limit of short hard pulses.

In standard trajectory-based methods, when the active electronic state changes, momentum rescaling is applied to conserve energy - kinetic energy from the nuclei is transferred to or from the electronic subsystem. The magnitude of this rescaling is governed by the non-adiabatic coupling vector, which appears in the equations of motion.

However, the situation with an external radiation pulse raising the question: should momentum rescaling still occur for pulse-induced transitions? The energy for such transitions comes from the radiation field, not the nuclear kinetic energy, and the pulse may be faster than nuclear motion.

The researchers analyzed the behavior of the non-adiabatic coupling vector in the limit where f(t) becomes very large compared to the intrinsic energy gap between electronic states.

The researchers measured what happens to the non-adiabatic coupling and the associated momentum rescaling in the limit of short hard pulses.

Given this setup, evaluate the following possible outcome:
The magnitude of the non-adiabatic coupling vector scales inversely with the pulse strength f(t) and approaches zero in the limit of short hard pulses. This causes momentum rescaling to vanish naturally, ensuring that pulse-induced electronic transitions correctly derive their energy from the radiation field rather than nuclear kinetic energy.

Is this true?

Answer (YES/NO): YES